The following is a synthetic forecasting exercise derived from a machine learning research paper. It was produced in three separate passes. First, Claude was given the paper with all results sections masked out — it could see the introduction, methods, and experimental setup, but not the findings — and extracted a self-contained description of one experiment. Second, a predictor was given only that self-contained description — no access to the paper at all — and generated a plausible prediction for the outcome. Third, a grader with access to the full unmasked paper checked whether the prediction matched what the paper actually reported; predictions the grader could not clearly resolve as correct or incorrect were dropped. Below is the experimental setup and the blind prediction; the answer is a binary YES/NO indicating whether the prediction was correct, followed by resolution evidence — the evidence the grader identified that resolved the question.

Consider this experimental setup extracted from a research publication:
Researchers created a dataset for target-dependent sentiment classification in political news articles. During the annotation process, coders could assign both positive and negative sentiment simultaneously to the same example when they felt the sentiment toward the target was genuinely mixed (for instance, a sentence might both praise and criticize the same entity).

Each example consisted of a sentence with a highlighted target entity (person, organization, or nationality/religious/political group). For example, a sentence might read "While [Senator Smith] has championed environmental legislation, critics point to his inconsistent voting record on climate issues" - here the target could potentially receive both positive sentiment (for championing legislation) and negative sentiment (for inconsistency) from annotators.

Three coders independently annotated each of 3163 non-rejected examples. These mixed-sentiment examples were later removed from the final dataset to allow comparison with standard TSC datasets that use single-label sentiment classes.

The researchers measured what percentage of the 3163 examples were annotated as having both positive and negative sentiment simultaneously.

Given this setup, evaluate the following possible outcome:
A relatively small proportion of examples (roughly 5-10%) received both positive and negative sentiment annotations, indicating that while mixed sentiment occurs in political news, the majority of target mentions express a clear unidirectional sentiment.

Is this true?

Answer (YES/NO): NO